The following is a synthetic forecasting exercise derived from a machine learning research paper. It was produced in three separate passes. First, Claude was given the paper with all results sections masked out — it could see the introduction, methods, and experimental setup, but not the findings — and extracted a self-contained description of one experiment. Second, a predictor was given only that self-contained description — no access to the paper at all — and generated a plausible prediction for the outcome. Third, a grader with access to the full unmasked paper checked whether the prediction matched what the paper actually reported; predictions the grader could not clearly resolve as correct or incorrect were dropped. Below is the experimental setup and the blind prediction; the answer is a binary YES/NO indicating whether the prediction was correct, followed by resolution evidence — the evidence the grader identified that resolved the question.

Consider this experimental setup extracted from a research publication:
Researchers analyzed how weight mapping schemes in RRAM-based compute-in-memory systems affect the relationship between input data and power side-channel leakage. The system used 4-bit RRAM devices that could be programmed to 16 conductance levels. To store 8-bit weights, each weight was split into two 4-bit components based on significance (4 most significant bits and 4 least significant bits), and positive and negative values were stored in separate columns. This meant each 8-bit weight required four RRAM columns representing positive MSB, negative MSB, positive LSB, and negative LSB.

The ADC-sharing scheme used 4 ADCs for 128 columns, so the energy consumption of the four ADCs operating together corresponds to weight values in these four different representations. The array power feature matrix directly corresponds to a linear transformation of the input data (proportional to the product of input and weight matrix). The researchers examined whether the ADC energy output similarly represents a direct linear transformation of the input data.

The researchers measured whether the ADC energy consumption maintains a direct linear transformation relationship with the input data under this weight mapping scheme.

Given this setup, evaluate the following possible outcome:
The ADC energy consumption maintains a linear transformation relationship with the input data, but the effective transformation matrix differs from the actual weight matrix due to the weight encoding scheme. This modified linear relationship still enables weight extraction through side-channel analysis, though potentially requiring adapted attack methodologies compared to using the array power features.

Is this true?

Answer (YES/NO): NO